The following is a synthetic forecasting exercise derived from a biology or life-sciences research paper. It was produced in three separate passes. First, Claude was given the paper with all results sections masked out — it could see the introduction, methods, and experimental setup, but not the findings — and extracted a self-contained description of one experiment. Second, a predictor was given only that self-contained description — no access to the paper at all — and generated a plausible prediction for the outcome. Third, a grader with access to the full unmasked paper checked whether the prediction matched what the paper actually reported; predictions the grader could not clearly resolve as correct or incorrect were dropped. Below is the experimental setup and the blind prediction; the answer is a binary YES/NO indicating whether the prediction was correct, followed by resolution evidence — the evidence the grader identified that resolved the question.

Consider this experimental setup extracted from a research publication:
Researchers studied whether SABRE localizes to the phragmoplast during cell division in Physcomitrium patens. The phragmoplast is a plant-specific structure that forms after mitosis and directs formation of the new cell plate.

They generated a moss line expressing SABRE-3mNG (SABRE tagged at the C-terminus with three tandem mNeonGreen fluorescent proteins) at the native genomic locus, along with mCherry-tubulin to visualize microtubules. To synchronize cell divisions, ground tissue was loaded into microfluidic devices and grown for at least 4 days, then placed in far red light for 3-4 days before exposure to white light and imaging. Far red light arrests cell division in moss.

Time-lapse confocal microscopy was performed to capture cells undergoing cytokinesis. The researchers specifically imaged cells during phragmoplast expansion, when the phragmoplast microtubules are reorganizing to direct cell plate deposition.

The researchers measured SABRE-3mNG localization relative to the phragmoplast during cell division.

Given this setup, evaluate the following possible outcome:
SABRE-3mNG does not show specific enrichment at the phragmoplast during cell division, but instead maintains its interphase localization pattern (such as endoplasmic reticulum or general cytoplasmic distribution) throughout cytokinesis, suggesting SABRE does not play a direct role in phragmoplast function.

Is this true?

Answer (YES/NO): NO